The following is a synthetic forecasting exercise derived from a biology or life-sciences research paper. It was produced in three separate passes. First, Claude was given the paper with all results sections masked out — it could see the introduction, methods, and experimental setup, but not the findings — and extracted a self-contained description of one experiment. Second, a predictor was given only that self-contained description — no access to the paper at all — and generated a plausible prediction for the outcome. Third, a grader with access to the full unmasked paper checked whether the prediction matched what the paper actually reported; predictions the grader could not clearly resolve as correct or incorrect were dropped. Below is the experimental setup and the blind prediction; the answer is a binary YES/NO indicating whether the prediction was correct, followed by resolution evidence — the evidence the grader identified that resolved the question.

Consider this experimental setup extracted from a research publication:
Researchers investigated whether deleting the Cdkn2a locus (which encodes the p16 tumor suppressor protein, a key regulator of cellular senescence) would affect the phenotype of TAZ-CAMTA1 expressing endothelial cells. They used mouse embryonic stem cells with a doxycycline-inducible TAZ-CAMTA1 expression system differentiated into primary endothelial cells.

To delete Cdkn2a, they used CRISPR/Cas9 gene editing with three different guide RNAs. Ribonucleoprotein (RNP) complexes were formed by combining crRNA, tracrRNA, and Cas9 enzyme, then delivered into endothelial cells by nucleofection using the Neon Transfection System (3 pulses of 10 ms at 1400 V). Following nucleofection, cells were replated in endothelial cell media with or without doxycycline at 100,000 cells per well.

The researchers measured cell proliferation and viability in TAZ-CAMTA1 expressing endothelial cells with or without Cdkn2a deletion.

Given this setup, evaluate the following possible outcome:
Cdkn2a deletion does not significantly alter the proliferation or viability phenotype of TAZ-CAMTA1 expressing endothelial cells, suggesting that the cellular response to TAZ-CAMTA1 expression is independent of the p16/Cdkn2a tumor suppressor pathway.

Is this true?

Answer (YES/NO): NO